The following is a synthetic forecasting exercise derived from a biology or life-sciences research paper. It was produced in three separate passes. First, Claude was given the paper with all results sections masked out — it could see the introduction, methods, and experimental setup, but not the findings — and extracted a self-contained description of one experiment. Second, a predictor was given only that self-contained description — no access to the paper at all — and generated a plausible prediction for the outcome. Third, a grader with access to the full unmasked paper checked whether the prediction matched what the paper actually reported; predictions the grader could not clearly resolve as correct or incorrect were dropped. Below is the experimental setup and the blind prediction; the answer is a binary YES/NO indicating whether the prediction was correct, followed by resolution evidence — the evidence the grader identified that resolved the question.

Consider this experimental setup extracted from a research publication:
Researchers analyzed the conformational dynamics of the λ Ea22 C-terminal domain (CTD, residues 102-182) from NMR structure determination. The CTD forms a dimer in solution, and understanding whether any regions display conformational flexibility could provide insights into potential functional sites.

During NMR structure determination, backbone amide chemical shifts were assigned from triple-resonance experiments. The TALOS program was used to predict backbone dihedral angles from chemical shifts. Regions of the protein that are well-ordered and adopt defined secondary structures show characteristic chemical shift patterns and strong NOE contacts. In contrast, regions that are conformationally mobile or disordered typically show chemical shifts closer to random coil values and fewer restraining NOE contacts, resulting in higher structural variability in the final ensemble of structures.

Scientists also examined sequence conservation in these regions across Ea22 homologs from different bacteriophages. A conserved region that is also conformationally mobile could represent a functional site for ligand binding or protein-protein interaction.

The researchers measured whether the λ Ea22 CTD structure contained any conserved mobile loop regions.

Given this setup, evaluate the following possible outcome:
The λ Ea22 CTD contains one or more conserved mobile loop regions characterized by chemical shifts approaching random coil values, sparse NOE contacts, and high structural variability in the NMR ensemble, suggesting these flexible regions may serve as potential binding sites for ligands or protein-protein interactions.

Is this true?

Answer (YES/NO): YES